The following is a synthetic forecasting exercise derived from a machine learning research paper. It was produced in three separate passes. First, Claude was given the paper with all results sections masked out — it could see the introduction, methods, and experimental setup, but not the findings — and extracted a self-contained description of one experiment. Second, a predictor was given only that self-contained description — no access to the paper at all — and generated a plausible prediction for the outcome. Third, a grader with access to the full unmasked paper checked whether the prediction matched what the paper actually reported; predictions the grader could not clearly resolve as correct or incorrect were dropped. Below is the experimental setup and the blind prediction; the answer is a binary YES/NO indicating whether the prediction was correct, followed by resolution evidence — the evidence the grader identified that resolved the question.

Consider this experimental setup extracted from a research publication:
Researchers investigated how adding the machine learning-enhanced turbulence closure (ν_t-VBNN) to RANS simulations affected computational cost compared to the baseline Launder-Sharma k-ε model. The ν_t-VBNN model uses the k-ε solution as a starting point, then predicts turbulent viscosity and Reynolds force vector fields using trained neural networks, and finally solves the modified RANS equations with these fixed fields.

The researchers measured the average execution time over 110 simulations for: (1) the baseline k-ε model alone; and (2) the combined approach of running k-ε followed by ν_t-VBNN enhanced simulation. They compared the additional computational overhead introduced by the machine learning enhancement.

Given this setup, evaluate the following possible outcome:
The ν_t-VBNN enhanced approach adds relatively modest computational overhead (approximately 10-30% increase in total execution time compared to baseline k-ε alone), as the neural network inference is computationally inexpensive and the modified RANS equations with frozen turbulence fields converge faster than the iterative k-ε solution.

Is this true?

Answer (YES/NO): YES